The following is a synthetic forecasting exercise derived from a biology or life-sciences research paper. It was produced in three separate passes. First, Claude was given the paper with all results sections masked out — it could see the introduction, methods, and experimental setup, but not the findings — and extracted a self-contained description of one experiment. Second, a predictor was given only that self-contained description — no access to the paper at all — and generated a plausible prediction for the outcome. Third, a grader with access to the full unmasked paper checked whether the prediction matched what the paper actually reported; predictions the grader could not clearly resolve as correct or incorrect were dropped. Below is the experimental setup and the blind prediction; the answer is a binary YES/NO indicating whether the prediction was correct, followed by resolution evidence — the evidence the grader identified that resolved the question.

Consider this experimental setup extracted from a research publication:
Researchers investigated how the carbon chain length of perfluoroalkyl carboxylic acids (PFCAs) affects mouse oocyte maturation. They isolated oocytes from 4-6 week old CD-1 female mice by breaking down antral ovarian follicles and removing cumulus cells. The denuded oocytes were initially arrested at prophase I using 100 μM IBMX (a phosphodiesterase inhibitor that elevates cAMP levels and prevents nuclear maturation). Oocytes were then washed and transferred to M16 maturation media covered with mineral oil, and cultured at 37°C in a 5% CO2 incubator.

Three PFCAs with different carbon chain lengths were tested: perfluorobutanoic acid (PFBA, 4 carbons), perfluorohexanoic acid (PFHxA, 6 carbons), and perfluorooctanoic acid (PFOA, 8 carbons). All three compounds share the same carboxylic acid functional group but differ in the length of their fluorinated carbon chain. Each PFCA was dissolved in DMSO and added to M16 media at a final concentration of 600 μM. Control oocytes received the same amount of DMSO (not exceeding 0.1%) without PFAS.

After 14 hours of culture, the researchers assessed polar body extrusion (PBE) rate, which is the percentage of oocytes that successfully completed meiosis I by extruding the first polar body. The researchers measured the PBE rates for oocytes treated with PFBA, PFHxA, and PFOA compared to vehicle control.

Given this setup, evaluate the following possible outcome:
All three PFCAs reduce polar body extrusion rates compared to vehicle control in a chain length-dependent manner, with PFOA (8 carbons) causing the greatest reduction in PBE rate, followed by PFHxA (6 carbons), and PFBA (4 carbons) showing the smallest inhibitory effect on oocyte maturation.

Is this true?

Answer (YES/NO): NO